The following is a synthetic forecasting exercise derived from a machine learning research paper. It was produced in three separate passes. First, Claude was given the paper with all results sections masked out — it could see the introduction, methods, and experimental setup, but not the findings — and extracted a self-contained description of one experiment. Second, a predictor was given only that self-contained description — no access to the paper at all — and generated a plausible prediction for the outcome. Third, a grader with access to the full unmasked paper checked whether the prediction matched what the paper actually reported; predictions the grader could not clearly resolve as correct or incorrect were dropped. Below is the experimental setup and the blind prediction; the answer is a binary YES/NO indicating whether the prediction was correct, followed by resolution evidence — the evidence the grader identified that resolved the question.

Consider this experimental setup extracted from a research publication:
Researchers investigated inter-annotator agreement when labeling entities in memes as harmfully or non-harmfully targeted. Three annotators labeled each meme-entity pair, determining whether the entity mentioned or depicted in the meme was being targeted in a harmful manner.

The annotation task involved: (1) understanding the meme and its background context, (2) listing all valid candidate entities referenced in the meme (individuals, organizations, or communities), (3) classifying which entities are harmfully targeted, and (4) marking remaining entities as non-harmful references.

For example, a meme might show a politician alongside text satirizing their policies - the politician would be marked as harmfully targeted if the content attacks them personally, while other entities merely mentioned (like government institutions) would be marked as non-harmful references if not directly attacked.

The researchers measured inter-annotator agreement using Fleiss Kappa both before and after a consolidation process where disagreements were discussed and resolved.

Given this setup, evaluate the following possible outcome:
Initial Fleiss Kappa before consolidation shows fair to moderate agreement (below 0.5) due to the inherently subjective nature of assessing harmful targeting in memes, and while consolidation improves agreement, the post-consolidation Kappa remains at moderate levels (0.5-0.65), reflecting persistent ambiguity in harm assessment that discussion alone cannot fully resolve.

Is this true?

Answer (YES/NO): NO